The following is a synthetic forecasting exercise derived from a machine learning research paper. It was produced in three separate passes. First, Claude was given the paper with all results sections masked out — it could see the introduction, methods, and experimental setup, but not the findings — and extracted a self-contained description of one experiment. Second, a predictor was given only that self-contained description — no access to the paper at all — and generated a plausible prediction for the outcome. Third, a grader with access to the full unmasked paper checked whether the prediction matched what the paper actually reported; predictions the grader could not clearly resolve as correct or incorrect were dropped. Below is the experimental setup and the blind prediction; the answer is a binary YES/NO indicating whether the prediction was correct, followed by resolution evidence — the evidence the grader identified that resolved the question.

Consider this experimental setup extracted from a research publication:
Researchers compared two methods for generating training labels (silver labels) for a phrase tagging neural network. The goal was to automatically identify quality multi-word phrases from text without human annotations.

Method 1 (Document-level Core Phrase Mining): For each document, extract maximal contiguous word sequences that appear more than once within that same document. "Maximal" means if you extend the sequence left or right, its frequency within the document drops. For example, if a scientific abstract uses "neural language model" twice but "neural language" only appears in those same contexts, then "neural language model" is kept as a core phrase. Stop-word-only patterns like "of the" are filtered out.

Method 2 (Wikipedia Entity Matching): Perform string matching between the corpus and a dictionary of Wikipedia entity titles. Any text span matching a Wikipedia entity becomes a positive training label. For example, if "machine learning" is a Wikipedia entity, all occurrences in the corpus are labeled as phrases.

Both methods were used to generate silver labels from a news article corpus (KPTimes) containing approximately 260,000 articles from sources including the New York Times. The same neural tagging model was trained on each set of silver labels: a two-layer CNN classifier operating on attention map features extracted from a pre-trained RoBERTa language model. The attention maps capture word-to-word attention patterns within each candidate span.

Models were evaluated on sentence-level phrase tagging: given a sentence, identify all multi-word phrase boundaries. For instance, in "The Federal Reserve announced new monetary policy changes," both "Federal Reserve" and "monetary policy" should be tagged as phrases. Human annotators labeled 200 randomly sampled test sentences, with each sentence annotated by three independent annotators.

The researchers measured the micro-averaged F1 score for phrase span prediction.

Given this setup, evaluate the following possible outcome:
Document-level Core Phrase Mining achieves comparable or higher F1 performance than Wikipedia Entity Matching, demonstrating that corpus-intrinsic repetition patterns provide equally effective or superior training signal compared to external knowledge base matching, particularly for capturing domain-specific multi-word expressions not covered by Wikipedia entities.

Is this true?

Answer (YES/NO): YES